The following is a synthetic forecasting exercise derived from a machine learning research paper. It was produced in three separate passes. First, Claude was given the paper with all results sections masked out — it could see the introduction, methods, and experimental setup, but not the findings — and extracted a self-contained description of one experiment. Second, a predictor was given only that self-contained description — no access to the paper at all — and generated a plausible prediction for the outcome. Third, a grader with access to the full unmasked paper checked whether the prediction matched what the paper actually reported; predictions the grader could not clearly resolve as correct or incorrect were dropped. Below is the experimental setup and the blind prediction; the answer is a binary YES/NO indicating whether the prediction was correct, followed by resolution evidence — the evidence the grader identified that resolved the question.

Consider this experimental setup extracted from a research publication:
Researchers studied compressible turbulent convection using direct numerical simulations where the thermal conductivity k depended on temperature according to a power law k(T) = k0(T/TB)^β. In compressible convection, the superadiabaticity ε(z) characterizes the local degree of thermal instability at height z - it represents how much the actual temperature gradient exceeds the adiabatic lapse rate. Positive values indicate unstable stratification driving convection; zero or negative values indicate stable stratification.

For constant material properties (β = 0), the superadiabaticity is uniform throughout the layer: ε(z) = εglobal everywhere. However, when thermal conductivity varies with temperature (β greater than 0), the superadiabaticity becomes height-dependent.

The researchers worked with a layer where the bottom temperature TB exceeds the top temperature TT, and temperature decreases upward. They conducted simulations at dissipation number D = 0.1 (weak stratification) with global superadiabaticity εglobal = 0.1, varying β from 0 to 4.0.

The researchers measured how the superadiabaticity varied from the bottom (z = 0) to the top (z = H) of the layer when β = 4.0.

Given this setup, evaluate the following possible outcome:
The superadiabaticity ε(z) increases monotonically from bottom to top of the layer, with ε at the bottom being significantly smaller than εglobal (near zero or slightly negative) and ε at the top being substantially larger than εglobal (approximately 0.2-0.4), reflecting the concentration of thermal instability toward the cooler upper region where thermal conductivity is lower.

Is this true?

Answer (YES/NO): YES